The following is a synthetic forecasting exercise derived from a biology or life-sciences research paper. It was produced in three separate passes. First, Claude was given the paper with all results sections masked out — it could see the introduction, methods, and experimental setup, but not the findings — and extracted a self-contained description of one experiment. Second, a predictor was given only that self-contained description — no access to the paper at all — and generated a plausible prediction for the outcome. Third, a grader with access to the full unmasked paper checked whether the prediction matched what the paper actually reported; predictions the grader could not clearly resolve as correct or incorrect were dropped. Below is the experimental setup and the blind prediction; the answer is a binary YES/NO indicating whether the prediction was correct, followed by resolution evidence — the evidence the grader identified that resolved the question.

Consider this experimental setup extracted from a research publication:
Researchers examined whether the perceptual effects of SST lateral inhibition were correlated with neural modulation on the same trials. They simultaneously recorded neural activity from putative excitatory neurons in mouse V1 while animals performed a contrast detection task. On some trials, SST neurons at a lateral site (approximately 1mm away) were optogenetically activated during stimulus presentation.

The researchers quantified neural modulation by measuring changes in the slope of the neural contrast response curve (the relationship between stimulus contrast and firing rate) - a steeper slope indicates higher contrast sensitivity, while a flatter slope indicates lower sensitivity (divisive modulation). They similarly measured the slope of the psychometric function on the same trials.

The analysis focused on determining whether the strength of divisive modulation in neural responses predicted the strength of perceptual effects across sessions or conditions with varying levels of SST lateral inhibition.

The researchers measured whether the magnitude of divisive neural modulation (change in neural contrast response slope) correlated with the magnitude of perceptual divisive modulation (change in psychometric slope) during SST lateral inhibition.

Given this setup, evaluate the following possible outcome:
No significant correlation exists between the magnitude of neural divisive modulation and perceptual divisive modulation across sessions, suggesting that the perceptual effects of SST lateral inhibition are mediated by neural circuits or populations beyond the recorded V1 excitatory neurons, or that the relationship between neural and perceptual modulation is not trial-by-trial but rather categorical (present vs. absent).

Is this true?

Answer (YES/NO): NO